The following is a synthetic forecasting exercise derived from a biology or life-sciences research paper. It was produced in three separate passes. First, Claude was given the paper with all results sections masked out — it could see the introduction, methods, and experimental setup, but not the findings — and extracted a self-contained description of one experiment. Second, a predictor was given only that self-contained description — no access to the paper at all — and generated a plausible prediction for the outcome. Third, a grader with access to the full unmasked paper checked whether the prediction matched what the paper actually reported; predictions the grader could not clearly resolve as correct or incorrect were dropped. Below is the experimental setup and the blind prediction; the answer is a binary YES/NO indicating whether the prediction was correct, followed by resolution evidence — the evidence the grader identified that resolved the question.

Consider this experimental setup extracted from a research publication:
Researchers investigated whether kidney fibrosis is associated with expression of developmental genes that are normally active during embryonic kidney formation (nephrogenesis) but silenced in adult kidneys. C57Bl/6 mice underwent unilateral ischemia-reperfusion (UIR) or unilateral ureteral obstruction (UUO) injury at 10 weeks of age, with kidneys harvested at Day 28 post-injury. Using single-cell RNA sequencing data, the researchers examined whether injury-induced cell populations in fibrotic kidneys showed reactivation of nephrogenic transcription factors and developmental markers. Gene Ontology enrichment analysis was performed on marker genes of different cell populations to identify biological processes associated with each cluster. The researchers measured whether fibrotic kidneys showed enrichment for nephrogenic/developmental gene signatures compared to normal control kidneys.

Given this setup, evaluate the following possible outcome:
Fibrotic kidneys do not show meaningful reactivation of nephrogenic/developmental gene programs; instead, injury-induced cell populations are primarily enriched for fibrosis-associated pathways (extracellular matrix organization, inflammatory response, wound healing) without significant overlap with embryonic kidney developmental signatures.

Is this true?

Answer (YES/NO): NO